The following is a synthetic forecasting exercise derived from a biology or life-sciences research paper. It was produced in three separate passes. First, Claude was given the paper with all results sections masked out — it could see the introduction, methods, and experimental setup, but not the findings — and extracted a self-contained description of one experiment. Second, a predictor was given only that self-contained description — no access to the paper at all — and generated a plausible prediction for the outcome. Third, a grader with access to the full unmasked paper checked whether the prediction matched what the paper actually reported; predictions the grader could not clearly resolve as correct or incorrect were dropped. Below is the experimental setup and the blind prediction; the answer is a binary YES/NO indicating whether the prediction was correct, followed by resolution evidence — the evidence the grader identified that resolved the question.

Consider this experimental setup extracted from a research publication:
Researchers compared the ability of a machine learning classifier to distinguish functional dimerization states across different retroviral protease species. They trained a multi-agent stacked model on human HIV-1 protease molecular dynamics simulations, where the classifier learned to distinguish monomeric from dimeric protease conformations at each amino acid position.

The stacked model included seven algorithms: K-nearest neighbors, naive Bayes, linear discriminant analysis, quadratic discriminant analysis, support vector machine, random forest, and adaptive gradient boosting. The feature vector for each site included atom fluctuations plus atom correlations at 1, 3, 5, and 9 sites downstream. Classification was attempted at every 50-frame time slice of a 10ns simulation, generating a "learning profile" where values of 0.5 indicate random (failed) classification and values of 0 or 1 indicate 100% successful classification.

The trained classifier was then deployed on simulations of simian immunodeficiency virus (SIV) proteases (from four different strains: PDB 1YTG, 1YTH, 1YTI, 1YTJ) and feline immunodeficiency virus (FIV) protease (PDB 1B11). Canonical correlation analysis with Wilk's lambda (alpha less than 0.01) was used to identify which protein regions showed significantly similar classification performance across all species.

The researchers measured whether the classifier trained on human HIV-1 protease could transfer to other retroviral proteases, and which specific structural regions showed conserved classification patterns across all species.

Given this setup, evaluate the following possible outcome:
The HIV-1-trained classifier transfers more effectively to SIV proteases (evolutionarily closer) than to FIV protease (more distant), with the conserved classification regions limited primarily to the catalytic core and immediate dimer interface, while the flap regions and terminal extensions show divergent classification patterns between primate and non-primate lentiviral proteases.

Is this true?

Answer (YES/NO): NO